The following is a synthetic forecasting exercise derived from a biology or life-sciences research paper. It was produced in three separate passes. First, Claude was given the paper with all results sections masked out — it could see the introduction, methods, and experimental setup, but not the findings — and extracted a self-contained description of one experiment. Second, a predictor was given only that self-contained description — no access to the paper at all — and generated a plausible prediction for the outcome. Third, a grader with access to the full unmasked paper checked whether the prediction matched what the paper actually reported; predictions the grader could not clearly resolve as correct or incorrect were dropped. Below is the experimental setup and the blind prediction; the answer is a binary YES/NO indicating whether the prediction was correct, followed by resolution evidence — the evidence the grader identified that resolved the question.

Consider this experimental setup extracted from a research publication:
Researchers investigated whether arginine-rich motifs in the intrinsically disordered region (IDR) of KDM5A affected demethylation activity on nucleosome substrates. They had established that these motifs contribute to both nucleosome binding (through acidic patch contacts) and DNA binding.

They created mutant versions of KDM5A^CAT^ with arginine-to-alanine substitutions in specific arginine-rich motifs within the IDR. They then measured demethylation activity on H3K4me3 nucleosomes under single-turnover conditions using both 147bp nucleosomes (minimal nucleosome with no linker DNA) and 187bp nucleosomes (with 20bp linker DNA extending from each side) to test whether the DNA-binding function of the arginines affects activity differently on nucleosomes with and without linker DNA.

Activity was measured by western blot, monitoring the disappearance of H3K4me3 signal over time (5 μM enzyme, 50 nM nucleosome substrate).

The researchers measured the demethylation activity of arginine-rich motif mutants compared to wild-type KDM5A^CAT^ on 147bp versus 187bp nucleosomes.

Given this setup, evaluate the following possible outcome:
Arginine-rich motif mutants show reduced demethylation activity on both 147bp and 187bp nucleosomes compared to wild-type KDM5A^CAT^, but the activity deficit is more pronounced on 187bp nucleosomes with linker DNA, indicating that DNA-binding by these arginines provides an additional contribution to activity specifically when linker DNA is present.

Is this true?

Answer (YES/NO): NO